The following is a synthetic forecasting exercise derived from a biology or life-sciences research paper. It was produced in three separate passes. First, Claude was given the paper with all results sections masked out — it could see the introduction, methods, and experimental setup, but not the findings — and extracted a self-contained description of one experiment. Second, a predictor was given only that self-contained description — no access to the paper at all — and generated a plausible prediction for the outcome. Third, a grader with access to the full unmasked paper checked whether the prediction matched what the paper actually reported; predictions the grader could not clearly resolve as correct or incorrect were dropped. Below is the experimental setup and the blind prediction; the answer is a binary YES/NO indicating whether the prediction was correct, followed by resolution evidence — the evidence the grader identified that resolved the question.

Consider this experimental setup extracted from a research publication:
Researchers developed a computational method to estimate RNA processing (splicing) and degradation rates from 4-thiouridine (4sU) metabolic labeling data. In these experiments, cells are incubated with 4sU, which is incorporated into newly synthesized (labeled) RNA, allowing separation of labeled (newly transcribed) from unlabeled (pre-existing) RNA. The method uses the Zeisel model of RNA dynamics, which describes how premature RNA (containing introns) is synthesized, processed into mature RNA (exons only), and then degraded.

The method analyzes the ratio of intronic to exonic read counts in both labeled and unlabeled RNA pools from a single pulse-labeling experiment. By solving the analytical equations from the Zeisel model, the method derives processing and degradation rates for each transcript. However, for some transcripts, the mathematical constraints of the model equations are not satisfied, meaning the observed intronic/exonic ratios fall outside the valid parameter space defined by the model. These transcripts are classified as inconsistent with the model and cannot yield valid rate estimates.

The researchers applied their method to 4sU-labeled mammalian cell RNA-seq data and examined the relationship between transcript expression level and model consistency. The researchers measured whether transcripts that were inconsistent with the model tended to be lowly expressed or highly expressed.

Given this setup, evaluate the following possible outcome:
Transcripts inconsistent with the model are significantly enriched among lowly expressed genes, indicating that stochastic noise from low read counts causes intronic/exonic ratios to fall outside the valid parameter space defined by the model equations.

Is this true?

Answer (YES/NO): YES